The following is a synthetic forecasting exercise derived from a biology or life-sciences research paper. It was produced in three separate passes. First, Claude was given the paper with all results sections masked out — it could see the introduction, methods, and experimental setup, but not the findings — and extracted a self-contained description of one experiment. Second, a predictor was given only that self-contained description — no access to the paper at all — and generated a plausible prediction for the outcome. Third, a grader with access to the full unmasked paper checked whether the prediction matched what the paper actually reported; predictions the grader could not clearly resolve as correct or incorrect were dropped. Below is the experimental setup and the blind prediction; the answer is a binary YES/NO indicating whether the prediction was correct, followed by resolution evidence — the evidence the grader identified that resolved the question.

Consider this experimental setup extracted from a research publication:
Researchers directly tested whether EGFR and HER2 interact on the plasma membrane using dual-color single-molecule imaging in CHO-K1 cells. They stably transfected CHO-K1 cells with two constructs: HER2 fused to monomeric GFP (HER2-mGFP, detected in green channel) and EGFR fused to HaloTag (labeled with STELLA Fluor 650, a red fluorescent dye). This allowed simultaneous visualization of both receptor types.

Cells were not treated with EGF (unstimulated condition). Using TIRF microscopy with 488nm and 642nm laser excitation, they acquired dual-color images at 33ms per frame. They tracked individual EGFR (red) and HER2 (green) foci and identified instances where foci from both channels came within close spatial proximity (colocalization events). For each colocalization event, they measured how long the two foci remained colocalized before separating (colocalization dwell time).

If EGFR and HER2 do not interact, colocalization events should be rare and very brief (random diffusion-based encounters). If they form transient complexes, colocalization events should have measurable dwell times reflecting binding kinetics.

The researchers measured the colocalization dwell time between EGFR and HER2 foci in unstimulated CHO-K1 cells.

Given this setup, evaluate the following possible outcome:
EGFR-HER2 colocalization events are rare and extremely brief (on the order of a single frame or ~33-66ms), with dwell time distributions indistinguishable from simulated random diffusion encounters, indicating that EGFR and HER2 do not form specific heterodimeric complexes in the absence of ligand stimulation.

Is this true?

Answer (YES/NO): NO